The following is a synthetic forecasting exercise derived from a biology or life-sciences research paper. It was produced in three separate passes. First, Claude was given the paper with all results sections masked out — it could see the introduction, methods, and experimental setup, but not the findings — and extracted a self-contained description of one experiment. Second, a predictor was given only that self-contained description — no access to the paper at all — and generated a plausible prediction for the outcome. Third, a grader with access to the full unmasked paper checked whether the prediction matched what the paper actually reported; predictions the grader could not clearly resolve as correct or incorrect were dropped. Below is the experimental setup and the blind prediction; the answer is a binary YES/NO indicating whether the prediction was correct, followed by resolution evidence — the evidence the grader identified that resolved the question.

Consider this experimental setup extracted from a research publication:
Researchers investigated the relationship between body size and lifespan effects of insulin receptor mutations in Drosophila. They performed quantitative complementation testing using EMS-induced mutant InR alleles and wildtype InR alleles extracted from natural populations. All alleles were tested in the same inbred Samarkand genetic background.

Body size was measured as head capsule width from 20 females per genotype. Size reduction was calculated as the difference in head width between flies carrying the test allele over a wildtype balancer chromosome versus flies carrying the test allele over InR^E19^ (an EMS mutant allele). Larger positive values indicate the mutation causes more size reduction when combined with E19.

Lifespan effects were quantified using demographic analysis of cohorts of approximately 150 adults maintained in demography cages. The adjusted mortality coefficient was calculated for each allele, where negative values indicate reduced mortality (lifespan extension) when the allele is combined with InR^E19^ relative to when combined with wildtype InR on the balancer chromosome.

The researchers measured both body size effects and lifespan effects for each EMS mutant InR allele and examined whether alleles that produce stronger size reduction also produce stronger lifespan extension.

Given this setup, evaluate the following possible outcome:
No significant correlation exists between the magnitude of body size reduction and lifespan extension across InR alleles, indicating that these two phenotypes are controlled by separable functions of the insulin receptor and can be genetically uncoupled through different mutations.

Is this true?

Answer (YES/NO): YES